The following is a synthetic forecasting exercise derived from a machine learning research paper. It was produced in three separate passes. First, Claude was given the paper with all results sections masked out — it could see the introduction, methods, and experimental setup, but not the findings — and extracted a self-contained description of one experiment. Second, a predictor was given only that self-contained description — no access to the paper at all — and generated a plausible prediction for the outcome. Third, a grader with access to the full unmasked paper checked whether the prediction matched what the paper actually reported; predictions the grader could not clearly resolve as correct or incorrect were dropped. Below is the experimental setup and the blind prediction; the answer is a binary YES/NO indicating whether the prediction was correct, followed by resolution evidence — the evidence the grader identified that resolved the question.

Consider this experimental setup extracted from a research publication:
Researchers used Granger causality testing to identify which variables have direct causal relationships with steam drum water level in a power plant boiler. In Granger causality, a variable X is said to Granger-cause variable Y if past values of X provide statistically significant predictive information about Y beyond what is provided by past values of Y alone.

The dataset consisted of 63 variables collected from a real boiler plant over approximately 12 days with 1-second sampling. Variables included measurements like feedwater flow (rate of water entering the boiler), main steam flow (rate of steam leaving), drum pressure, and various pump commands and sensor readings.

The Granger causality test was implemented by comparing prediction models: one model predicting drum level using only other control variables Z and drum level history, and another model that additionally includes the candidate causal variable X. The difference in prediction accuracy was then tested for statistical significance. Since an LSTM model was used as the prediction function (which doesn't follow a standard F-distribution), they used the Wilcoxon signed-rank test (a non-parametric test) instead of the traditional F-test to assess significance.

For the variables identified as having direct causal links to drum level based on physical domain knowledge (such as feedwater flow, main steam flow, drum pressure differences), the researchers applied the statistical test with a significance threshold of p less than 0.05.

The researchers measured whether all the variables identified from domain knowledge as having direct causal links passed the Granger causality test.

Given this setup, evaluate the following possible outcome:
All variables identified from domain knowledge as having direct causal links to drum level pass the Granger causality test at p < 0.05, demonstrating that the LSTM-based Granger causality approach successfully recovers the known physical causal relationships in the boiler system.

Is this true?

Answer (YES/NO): YES